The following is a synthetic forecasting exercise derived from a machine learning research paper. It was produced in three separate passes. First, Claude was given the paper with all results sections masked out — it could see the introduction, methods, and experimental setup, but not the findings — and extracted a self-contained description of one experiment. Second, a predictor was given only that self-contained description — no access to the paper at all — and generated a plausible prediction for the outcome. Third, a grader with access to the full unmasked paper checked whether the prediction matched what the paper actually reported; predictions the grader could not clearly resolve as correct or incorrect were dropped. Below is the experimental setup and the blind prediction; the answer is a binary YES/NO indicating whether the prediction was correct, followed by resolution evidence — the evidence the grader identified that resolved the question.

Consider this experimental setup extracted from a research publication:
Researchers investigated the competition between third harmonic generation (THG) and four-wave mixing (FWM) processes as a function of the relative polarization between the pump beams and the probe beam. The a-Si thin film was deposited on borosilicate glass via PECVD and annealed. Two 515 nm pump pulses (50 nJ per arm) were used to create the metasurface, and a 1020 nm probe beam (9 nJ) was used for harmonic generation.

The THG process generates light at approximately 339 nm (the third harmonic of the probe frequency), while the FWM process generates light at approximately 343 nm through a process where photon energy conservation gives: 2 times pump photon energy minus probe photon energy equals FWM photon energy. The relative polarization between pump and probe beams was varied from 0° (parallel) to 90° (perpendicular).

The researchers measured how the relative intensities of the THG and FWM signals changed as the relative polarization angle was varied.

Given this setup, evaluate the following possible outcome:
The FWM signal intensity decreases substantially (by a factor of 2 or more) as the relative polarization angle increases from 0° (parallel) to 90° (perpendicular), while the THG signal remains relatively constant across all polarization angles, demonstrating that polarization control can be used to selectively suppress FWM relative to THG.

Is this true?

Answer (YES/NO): NO